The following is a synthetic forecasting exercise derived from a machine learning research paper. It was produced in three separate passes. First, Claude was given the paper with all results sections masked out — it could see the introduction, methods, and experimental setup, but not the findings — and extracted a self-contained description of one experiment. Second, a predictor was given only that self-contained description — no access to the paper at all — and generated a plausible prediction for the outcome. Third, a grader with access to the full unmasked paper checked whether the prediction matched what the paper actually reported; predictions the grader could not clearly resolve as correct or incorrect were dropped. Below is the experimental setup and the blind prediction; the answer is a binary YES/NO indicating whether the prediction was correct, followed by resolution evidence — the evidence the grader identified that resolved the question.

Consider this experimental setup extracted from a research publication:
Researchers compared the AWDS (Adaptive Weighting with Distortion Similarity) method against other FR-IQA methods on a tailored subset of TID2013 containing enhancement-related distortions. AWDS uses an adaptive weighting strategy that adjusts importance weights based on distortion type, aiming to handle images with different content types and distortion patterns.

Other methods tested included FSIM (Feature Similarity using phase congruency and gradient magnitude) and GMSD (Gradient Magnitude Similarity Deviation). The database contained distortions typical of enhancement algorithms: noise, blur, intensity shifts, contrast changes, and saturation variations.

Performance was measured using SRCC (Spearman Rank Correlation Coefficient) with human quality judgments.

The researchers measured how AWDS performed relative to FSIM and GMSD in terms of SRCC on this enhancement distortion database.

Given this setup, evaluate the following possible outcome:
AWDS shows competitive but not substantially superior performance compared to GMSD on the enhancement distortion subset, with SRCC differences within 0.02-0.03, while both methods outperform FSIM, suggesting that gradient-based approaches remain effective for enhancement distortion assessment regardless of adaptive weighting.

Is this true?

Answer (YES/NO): NO